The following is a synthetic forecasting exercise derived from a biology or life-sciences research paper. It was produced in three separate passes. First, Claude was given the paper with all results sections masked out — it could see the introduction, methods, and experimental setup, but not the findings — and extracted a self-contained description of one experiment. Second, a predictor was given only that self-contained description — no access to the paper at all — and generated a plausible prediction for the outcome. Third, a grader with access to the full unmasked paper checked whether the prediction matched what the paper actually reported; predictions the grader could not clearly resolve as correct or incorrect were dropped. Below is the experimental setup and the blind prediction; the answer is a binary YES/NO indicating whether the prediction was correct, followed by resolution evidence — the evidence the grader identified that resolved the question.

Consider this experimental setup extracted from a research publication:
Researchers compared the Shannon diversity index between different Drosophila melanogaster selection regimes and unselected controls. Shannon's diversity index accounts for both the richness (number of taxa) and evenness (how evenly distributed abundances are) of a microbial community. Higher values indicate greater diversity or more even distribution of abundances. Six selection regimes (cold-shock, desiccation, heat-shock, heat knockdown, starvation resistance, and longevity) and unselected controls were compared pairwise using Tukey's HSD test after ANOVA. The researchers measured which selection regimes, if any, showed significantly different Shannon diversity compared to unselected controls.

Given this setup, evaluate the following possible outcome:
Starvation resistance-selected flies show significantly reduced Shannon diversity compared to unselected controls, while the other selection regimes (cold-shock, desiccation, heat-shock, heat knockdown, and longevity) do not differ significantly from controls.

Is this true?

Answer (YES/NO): NO